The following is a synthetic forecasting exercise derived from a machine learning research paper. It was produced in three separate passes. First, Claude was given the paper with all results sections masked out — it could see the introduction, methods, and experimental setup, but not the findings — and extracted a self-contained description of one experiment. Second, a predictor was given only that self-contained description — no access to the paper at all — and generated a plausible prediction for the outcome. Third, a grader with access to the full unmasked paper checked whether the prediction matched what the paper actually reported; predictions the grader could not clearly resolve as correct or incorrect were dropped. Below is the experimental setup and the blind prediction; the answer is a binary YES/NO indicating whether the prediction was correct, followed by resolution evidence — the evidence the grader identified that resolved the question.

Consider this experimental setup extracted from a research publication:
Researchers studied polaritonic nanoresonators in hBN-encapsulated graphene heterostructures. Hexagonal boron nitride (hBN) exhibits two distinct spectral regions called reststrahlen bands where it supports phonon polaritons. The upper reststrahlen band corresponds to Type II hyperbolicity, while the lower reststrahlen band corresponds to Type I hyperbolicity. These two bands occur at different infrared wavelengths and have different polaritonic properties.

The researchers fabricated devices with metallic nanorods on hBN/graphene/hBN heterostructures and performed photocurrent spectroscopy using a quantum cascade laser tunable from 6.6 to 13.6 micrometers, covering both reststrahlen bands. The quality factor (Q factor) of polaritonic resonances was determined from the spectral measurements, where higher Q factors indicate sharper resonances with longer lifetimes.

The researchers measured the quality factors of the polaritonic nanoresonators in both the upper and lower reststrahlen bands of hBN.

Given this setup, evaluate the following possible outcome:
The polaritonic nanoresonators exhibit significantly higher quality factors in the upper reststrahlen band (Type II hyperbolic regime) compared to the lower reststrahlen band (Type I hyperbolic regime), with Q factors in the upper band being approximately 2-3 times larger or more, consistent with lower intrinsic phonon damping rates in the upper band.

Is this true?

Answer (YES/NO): NO